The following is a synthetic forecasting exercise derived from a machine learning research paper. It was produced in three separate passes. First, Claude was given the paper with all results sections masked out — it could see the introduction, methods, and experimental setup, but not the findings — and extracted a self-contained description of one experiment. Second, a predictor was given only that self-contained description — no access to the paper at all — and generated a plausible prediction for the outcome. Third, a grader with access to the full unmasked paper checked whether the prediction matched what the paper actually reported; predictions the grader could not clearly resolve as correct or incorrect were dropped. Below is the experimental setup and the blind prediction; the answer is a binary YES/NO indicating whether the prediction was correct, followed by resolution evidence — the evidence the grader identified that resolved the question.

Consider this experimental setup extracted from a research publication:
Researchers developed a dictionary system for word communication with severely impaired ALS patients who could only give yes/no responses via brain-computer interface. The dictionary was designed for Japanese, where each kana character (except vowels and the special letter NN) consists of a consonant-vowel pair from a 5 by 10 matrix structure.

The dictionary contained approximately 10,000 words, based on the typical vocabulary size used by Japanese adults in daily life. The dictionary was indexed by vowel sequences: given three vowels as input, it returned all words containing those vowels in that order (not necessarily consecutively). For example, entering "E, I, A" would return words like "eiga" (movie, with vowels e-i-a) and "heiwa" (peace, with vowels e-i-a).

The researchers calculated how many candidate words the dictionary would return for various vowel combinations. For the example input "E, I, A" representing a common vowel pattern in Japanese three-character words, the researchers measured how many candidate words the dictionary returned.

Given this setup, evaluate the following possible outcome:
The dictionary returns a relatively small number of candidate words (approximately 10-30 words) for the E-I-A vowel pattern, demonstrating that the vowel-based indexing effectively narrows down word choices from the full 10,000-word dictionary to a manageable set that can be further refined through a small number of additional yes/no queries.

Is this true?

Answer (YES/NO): NO